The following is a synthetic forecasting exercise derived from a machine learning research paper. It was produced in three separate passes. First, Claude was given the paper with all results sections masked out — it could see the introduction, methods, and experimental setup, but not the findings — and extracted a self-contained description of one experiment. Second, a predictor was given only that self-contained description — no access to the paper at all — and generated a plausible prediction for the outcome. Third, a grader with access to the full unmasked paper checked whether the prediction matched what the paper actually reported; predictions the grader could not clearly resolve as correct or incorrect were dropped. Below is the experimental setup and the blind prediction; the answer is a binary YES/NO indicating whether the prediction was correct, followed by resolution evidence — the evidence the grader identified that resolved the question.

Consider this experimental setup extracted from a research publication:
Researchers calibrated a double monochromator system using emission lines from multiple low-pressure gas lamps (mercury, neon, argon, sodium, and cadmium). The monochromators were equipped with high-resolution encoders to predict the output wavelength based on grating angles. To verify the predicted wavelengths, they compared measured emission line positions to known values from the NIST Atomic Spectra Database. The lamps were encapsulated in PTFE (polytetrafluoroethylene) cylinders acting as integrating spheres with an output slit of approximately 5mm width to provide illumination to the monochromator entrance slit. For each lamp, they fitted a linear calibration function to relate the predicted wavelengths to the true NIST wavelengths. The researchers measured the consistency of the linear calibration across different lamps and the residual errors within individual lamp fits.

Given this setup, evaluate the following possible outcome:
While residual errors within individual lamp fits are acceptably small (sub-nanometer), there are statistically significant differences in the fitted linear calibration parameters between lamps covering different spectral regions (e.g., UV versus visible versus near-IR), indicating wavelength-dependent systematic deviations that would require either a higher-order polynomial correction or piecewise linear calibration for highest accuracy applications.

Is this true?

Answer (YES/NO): NO